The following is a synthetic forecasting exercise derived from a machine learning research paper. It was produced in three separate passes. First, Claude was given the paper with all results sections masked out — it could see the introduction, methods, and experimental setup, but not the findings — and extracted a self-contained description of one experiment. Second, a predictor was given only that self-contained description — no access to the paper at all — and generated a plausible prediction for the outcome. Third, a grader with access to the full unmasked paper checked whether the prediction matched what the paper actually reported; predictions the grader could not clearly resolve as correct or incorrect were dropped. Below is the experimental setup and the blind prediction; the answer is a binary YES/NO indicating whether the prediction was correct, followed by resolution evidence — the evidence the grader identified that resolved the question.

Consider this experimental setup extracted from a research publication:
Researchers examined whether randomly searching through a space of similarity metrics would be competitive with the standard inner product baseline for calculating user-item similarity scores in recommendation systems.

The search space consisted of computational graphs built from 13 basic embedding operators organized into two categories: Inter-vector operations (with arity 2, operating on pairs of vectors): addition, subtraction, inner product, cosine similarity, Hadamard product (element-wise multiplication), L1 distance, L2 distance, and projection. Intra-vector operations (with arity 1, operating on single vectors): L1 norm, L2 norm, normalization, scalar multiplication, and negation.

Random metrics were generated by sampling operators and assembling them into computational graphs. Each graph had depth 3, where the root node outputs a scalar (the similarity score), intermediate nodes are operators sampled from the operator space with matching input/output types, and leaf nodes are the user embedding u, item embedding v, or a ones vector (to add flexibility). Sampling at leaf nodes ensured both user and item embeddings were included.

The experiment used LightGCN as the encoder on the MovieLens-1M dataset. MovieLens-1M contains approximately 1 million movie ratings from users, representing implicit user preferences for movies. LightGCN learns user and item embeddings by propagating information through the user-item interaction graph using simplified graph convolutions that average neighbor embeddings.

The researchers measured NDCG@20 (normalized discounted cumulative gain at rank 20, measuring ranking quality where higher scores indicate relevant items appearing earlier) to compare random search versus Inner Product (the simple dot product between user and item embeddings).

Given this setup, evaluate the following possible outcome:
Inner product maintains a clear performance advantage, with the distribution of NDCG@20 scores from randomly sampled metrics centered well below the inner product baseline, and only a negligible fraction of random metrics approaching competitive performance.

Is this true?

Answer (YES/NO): YES